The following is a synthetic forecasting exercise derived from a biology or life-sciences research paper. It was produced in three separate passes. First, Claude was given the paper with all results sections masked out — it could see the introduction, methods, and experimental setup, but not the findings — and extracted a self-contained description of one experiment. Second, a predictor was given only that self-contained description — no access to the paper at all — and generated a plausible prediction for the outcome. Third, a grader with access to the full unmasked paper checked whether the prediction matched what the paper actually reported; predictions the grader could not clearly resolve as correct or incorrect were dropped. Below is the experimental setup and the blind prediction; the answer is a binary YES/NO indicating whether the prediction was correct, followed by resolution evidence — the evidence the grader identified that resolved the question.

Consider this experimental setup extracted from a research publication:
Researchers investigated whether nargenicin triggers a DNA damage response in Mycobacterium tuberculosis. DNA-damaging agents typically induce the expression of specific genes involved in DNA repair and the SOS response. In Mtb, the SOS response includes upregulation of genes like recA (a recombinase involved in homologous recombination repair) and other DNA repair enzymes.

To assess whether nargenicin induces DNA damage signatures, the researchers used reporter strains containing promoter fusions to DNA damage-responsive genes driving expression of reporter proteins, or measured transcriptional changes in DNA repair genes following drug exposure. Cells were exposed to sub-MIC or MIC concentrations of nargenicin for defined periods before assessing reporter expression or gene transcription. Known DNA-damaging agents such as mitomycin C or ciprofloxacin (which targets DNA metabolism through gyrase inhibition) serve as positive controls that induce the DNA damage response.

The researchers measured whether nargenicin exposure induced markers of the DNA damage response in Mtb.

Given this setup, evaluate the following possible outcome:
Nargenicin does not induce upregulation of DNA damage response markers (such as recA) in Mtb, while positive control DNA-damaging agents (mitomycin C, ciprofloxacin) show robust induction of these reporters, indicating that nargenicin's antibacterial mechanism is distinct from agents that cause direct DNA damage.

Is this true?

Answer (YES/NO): NO